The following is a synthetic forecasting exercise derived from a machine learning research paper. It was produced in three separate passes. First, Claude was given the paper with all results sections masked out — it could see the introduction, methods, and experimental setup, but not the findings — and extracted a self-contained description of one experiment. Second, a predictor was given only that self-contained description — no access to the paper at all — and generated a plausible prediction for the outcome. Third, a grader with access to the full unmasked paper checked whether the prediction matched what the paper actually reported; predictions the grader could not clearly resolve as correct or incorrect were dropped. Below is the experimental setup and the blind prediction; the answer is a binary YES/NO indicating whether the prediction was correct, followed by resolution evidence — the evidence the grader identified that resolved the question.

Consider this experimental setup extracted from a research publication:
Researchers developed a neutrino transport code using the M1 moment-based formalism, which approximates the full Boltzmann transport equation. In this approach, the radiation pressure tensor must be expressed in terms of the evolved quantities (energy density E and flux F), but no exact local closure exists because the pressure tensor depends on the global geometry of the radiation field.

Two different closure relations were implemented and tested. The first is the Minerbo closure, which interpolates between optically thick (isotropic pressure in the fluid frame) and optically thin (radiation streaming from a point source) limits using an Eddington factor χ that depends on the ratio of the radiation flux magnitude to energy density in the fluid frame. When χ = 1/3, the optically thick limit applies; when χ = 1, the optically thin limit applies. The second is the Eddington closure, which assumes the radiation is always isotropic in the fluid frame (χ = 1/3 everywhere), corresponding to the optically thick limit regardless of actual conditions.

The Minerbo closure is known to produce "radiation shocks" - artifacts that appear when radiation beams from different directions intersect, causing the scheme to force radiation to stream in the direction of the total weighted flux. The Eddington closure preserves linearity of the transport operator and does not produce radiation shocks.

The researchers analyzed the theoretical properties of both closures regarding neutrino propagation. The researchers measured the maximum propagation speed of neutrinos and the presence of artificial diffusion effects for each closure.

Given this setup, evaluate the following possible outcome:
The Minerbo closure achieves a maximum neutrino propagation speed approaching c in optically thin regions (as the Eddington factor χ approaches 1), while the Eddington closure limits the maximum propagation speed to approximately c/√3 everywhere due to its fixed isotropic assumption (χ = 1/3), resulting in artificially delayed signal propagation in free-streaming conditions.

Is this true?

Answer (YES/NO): YES